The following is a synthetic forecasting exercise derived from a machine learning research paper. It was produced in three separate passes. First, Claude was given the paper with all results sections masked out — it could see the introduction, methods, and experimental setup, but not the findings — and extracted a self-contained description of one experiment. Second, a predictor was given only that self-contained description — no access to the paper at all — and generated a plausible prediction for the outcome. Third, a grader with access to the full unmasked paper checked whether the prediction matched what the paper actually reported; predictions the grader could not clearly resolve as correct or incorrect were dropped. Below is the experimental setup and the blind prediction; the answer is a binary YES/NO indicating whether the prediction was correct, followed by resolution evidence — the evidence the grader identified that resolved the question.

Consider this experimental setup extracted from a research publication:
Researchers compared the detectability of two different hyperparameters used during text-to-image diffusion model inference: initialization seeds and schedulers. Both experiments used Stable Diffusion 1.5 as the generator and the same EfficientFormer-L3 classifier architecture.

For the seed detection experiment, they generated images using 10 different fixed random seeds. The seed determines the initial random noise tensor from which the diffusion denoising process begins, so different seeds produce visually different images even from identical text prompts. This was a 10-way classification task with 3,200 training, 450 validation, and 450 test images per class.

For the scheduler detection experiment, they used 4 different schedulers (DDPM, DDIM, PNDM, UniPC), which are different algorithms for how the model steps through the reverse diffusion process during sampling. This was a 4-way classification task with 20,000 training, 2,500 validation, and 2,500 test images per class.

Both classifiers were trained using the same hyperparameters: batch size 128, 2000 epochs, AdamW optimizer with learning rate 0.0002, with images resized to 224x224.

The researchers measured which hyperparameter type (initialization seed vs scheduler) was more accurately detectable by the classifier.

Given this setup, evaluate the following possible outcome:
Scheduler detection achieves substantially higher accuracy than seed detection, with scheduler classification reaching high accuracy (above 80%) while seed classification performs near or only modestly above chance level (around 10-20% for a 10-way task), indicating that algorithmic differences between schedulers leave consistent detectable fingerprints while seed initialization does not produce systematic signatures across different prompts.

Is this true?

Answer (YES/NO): NO